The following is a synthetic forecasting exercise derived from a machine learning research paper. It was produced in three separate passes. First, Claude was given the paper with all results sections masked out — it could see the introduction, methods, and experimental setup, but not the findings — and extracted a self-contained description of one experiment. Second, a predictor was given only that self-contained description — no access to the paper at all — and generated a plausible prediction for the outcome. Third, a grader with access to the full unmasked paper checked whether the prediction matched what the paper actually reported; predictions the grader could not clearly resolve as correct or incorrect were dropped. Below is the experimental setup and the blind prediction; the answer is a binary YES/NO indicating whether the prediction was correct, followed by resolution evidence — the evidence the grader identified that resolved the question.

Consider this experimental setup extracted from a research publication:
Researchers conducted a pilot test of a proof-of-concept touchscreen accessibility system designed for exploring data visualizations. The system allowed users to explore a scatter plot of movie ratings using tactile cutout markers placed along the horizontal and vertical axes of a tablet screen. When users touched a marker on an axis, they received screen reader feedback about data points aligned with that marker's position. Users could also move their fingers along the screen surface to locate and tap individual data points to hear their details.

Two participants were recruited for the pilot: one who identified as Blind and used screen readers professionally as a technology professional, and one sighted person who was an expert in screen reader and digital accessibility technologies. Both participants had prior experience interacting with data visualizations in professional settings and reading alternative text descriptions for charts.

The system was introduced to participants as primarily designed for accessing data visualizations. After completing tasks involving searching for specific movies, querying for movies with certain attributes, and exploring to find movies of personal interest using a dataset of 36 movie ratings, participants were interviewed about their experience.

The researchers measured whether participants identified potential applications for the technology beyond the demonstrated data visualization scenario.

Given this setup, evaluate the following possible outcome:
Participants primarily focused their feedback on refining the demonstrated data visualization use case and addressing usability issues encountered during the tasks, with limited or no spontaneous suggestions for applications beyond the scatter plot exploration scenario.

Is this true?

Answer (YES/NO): NO